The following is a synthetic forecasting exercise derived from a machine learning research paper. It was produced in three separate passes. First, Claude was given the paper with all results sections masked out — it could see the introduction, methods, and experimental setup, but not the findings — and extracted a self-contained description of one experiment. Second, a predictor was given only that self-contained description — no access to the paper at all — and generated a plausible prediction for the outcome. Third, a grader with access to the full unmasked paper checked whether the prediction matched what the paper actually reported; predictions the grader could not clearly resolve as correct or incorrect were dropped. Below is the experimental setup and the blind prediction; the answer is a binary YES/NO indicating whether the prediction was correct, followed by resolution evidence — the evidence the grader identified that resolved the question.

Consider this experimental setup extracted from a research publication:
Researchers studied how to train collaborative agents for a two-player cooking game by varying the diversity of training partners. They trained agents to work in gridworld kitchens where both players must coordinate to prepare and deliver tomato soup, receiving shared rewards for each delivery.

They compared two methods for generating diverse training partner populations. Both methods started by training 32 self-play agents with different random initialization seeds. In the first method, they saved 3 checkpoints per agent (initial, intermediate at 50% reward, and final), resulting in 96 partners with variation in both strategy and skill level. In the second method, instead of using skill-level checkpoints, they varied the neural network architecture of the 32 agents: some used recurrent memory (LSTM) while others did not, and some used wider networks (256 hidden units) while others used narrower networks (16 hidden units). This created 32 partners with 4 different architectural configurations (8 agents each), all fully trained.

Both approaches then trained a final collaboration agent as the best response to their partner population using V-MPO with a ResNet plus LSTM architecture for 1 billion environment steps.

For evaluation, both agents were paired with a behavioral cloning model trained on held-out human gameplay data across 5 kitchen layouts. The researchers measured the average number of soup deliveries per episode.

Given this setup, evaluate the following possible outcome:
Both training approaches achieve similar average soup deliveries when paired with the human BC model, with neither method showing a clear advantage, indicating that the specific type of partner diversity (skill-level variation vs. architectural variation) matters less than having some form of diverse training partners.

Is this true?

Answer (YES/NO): NO